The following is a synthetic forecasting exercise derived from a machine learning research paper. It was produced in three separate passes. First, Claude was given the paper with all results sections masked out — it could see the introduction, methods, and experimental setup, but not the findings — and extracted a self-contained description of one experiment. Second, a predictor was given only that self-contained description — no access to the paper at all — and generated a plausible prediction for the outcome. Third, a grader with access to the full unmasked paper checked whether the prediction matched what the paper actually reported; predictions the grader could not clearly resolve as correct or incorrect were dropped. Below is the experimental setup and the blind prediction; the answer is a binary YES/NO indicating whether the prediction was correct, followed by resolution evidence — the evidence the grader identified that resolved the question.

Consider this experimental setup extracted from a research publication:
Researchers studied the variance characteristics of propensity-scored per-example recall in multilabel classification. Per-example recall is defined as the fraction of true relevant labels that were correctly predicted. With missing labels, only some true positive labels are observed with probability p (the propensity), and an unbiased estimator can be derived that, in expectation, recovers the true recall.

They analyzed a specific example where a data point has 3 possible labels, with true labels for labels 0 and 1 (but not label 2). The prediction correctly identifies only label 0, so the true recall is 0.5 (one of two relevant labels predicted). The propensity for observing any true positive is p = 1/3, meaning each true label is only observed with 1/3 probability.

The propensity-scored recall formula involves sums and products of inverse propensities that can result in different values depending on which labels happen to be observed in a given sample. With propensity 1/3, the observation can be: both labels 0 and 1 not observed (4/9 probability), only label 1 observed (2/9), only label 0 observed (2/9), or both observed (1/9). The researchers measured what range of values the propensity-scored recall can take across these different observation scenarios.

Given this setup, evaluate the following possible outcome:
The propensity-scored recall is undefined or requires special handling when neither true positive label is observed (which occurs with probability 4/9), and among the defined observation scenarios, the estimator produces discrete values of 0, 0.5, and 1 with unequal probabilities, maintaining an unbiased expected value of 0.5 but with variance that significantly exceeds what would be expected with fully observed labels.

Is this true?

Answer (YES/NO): NO